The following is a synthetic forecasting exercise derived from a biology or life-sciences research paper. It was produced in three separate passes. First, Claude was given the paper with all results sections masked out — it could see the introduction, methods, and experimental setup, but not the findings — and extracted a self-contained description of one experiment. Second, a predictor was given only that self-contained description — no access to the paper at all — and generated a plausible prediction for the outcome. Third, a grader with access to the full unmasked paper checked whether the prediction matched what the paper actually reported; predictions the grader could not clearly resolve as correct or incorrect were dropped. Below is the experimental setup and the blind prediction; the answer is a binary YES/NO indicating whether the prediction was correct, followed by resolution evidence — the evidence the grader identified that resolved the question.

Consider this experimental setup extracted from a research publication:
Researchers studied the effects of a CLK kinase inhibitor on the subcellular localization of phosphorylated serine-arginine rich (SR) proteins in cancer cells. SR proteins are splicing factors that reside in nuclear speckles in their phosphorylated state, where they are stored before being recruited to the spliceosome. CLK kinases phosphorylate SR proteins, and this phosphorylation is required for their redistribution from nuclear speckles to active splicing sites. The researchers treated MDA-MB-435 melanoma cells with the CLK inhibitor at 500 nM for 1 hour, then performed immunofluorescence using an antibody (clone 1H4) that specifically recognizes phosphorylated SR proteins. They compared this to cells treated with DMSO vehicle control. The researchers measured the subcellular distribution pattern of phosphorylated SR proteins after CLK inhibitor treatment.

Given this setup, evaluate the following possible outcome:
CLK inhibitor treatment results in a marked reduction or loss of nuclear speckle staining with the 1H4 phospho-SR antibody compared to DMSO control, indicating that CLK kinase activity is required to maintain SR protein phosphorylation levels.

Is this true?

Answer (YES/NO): NO